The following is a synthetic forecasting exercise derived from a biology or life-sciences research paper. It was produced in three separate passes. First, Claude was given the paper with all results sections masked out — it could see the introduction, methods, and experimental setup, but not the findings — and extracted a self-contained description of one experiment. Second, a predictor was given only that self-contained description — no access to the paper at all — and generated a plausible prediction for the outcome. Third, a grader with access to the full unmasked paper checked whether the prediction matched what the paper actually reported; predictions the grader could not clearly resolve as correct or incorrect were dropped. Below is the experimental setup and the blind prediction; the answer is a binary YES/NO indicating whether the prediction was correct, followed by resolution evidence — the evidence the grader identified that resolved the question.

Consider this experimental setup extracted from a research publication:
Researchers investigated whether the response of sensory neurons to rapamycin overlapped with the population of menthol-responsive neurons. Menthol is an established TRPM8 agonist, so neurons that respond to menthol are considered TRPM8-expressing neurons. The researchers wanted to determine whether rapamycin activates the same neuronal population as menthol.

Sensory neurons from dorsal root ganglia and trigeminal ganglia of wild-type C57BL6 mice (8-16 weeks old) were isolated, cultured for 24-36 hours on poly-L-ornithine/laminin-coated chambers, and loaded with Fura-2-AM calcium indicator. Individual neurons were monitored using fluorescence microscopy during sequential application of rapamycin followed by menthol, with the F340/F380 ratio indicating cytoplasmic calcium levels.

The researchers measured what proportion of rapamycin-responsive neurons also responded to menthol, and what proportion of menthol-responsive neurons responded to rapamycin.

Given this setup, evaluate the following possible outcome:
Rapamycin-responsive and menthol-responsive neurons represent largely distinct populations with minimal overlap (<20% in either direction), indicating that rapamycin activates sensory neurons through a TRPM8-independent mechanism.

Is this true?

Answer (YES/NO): NO